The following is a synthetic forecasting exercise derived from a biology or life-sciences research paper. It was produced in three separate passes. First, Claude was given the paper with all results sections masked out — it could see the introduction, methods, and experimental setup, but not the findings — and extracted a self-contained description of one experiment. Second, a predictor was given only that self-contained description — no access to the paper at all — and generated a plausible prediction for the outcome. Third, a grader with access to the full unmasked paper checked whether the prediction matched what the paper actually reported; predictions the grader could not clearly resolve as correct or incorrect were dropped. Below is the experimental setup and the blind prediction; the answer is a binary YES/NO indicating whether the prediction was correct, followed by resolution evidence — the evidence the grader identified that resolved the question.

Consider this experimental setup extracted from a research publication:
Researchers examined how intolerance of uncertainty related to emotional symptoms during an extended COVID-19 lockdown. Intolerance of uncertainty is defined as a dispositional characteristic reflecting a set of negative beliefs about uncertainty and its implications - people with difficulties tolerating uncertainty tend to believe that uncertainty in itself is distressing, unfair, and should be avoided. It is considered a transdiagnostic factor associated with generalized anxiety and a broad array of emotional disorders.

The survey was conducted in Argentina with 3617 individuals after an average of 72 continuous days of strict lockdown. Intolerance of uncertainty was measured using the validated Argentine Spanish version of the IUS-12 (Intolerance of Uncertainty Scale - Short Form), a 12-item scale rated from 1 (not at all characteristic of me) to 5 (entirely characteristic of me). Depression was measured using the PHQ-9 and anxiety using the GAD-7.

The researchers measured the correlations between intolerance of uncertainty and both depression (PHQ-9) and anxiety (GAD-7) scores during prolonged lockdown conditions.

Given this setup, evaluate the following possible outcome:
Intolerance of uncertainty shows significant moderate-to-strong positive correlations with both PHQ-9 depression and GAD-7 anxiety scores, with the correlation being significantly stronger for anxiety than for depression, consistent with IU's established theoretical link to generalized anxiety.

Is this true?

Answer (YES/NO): NO